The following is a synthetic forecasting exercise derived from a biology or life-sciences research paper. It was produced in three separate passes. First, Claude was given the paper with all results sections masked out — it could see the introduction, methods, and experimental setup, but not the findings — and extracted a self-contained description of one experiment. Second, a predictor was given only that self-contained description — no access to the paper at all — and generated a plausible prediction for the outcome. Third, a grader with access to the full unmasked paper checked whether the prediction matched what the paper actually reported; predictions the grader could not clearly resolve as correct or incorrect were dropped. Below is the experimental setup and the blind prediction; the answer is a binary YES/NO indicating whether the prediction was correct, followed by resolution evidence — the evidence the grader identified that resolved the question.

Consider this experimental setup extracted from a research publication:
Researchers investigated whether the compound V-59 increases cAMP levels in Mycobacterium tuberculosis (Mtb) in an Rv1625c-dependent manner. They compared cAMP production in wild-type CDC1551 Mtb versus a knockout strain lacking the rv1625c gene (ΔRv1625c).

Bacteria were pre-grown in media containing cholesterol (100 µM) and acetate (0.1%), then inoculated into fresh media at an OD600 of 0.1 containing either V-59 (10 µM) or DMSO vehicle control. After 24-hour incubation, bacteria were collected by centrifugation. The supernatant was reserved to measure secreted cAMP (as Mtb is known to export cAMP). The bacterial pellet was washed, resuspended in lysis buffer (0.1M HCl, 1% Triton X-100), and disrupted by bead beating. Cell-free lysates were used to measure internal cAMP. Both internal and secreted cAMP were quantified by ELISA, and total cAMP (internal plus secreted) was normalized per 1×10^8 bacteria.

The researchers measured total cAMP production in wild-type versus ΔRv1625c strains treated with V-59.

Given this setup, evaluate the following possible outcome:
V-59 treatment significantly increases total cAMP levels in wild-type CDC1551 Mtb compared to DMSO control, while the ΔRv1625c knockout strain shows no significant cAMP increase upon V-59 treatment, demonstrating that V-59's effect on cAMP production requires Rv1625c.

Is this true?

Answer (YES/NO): YES